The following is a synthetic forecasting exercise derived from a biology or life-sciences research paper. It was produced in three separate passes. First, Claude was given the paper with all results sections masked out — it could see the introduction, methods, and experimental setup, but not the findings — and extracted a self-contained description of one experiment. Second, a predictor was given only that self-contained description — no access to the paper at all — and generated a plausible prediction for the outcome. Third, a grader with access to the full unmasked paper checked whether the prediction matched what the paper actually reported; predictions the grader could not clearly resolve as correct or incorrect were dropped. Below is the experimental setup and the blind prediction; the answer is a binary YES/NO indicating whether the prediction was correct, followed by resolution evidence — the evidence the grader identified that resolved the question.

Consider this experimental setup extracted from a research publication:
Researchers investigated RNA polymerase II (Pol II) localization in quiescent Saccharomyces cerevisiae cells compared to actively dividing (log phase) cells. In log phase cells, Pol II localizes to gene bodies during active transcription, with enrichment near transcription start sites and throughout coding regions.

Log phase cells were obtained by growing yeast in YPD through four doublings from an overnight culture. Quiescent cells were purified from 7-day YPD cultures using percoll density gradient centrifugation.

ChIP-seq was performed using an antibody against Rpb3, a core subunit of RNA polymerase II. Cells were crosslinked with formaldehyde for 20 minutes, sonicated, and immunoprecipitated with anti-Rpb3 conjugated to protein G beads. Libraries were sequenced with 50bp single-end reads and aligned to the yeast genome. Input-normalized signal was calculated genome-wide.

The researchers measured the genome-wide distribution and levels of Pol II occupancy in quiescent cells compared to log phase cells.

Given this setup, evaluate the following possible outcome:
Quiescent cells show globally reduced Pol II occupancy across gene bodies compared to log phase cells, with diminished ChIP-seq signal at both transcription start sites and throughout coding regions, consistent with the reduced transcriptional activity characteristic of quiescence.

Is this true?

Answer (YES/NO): YES